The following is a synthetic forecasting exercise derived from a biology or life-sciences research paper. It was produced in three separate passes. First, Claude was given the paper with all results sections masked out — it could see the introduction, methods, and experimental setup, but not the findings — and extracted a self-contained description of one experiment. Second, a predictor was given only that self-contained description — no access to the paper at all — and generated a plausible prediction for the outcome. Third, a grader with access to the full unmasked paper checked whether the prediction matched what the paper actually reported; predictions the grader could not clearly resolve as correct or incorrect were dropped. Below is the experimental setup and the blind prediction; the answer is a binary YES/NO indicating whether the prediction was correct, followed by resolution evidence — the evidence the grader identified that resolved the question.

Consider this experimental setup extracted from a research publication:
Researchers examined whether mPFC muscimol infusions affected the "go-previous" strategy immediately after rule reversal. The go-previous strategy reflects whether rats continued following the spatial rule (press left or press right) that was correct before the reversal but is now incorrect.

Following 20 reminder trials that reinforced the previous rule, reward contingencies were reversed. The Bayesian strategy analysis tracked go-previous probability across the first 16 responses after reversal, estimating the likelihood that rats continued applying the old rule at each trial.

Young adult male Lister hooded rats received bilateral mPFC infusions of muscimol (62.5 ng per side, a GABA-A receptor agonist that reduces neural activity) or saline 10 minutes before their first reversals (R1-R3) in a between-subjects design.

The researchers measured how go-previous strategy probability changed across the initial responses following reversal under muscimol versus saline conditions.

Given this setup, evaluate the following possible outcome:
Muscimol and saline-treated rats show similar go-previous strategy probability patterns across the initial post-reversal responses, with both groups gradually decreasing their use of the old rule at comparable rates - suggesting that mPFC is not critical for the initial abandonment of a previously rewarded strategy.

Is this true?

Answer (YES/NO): NO